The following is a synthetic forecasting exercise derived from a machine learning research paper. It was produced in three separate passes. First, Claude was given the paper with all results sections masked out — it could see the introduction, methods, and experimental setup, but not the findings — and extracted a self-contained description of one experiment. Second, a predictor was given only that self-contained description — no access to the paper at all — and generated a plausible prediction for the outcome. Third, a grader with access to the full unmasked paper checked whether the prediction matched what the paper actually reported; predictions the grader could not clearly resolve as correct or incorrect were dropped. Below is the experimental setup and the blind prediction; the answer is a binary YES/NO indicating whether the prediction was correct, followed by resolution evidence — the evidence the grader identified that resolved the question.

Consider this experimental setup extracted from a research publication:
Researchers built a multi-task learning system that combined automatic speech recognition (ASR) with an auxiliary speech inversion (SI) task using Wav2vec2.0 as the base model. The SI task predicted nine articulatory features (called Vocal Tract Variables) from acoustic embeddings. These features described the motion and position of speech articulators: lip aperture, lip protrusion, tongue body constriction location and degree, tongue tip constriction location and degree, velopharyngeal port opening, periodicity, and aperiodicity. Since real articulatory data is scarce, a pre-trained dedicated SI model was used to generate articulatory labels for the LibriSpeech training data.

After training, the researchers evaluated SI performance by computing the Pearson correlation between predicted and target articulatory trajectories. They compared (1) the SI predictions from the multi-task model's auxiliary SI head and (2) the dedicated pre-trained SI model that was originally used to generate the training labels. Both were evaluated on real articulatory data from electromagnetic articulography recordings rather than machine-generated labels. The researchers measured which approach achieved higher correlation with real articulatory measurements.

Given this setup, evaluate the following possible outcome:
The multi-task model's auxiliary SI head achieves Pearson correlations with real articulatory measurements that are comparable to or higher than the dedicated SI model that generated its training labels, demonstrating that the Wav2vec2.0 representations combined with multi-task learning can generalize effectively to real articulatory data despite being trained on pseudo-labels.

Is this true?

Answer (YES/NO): NO